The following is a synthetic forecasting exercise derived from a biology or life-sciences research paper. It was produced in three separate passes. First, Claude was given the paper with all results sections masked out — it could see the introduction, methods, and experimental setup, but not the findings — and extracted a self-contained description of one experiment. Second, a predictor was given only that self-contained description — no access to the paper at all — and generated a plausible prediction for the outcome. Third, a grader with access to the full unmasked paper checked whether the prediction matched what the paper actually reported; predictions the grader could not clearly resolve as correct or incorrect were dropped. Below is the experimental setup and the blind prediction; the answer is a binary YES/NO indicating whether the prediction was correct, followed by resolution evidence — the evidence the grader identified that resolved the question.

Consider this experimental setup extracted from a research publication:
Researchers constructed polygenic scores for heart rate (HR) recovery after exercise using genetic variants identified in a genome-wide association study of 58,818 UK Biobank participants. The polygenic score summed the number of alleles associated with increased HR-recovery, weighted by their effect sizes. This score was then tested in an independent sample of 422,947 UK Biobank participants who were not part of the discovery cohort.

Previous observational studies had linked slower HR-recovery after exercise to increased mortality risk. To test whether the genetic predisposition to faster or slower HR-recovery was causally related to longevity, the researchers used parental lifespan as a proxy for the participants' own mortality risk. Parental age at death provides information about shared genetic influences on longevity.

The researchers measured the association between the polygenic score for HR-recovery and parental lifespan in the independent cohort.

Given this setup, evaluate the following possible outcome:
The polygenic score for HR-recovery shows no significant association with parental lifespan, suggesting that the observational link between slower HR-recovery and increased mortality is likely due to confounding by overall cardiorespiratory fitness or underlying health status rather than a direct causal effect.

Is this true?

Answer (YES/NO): NO